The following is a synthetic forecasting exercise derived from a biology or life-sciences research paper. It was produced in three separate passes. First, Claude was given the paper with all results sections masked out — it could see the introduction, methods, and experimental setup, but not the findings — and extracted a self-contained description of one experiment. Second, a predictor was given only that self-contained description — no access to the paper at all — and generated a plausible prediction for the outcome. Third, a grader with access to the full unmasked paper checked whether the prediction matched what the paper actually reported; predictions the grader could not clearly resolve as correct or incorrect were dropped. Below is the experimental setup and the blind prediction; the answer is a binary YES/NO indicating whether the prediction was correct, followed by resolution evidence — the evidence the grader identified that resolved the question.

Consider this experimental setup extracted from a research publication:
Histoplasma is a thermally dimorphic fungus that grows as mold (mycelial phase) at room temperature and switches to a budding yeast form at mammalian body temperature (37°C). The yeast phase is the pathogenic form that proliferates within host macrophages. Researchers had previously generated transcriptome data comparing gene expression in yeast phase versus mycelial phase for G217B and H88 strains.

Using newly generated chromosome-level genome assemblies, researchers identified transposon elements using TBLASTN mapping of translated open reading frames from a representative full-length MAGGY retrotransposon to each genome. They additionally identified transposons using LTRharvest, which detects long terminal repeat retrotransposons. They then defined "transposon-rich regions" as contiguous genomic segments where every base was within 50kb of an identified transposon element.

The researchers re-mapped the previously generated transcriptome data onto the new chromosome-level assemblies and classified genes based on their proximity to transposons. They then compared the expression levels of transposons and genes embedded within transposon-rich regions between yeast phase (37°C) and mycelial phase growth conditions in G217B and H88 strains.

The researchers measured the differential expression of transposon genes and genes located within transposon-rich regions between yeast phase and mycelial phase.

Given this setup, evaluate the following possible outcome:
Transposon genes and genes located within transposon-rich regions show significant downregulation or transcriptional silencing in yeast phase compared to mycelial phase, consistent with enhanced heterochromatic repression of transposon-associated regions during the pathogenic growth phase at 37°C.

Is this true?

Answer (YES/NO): NO